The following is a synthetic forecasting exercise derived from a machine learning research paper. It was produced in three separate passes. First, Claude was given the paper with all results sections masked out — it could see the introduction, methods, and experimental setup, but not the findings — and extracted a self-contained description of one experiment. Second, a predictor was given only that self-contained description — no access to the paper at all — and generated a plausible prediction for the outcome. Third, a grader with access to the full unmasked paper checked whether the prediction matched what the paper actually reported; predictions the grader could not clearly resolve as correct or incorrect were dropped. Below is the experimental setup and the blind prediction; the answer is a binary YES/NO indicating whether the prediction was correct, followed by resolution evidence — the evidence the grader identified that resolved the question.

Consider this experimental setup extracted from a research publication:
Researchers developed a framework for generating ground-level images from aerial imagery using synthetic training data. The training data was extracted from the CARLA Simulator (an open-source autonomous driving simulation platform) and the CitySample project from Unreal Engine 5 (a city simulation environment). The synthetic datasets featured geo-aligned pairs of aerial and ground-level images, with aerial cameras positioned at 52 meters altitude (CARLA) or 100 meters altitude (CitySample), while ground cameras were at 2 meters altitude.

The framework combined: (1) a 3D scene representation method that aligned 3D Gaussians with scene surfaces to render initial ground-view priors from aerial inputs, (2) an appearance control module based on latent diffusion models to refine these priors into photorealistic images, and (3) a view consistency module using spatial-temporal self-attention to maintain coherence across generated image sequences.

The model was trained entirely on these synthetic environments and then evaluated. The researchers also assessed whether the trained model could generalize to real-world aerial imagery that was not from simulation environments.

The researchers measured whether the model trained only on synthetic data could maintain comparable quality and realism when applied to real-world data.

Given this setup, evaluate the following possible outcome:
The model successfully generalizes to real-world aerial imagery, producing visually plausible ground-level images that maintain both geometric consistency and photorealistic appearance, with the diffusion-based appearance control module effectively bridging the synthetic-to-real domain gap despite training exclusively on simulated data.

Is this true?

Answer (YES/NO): NO